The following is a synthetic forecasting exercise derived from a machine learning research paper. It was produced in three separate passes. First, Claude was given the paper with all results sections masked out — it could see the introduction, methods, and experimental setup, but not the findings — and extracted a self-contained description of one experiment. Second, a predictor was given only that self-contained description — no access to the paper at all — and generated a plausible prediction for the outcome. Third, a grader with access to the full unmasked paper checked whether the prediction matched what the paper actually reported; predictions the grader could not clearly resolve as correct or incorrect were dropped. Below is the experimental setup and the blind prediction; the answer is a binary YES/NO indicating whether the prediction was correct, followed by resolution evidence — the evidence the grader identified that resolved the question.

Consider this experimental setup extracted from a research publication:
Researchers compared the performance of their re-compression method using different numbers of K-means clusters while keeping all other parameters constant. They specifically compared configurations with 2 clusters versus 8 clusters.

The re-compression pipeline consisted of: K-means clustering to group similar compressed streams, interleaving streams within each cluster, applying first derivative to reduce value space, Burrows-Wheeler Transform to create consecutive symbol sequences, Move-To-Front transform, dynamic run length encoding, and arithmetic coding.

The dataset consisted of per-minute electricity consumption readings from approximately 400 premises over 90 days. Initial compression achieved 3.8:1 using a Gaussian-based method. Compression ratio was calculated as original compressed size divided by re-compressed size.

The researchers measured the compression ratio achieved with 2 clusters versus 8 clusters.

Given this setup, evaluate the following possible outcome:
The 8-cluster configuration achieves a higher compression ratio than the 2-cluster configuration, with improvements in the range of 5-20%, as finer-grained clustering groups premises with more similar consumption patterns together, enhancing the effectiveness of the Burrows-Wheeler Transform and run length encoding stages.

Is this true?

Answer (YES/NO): NO